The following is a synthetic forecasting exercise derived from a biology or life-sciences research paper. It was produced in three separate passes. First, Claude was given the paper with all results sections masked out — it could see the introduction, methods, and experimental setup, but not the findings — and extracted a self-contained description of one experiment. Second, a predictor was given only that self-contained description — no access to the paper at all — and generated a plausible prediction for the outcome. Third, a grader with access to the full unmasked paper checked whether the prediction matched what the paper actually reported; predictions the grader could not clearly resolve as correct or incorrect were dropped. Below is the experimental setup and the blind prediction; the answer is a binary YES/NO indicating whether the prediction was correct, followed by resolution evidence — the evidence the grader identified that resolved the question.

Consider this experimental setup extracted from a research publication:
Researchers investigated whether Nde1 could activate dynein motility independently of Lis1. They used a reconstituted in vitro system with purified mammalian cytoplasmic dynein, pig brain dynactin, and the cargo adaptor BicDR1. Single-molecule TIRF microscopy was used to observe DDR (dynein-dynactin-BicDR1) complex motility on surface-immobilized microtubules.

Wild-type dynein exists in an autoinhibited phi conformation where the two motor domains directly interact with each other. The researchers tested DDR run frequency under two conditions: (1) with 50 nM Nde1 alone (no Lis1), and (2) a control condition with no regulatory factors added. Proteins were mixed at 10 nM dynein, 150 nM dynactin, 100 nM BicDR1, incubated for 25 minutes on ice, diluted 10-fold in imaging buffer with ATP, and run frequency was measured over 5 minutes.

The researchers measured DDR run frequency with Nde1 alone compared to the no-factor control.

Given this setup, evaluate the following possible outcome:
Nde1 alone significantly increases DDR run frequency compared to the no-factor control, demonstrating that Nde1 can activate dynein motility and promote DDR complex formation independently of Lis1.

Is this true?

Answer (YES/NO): NO